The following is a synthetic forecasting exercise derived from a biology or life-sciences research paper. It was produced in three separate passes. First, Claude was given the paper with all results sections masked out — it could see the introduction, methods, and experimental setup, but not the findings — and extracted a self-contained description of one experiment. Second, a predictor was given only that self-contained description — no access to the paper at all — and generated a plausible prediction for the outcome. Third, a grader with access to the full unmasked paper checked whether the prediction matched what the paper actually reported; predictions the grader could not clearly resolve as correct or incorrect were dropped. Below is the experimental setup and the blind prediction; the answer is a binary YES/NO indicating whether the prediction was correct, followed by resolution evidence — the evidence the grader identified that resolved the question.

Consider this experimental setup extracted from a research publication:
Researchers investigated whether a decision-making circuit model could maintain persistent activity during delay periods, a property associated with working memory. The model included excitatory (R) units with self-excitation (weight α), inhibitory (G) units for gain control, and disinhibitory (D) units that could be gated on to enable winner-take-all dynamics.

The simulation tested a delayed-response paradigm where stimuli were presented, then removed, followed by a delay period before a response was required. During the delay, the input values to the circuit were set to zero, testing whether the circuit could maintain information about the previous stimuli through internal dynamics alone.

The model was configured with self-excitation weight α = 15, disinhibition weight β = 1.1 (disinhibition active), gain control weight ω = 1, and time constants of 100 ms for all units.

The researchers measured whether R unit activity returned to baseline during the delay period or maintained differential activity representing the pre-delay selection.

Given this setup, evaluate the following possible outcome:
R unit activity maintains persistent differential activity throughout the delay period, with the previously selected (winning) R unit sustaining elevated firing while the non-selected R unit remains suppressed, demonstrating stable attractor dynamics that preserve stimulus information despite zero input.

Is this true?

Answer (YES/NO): YES